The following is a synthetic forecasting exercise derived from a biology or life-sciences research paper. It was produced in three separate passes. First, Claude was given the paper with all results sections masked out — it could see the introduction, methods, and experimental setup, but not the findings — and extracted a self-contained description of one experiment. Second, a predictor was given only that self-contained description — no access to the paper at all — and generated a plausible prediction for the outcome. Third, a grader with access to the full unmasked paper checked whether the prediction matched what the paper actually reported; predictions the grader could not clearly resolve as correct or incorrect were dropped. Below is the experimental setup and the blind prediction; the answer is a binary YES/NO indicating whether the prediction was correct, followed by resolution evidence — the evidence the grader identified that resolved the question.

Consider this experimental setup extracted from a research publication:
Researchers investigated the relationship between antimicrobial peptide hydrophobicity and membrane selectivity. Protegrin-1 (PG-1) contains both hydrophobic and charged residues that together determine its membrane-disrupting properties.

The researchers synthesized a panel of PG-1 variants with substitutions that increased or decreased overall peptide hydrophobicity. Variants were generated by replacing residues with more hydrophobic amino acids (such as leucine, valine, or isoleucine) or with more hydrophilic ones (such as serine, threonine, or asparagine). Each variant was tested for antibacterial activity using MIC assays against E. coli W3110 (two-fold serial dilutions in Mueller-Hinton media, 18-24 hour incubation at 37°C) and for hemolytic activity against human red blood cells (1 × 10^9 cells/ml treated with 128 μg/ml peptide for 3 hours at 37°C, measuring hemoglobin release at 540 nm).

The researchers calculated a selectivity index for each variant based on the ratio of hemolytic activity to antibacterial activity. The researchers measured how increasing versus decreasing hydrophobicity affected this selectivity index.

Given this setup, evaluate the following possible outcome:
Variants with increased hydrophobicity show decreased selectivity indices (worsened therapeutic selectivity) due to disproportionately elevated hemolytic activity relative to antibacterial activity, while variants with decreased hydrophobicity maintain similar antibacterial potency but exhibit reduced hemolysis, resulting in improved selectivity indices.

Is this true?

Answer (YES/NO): YES